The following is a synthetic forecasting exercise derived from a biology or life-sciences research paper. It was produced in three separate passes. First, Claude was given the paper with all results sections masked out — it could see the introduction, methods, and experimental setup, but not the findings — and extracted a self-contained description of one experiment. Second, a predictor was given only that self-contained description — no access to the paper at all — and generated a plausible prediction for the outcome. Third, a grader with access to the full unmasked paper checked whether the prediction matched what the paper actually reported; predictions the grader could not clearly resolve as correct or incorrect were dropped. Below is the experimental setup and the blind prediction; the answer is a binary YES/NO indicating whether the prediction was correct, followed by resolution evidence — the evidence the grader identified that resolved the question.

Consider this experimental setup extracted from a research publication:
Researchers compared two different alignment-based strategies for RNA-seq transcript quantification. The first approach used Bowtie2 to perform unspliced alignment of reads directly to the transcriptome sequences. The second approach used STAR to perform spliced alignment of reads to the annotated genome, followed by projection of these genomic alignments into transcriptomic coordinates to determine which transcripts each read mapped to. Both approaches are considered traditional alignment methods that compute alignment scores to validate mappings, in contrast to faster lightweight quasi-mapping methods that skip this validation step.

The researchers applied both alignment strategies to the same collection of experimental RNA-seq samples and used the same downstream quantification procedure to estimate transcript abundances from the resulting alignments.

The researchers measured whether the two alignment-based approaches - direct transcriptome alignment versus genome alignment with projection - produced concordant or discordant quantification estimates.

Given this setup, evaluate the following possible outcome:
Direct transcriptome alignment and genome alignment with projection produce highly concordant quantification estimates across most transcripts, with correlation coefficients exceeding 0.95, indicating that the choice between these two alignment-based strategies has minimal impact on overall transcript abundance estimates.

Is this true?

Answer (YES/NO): NO